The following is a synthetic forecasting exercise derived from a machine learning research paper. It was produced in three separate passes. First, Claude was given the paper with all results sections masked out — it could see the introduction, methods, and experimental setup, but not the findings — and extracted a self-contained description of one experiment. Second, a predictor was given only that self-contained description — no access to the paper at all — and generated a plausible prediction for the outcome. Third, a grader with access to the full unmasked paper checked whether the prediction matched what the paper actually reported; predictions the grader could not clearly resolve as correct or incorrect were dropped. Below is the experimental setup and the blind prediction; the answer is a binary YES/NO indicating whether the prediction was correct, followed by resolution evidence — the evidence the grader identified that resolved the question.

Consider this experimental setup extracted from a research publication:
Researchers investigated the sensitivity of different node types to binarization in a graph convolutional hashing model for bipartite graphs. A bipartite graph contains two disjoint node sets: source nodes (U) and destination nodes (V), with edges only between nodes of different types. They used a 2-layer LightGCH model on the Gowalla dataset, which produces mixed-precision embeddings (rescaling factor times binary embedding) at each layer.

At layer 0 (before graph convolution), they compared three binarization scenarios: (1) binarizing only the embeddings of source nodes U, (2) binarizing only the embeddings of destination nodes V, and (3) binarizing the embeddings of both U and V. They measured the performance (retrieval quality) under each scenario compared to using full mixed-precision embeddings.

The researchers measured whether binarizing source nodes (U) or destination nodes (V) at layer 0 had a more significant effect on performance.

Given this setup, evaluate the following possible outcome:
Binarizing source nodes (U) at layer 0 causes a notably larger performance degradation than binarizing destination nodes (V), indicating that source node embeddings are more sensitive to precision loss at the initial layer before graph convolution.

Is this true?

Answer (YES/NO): NO